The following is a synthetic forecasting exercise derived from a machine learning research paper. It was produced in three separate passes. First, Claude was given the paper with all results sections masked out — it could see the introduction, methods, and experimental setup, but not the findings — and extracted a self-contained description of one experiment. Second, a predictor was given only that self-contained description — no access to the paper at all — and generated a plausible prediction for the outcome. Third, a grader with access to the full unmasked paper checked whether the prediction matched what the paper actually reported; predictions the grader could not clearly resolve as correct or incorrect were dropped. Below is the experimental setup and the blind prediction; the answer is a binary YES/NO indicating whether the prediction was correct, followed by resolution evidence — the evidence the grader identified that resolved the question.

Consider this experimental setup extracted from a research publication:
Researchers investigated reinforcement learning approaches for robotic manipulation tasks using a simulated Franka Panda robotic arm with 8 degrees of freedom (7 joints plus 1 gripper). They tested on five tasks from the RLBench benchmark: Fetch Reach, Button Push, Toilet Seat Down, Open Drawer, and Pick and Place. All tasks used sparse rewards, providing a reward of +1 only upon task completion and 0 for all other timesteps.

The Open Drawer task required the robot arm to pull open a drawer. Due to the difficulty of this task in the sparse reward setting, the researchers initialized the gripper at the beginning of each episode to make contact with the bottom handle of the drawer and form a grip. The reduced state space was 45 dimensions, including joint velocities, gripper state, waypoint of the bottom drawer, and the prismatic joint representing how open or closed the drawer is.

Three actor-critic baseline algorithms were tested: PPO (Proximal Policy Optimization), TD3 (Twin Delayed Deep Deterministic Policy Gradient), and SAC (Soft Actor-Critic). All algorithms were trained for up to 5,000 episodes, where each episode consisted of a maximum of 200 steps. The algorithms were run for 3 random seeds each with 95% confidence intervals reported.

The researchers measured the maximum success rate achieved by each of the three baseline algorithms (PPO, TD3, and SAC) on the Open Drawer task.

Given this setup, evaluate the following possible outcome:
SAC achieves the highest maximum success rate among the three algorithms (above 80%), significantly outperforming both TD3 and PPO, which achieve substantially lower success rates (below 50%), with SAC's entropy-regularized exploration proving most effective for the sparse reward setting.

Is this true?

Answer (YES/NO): NO